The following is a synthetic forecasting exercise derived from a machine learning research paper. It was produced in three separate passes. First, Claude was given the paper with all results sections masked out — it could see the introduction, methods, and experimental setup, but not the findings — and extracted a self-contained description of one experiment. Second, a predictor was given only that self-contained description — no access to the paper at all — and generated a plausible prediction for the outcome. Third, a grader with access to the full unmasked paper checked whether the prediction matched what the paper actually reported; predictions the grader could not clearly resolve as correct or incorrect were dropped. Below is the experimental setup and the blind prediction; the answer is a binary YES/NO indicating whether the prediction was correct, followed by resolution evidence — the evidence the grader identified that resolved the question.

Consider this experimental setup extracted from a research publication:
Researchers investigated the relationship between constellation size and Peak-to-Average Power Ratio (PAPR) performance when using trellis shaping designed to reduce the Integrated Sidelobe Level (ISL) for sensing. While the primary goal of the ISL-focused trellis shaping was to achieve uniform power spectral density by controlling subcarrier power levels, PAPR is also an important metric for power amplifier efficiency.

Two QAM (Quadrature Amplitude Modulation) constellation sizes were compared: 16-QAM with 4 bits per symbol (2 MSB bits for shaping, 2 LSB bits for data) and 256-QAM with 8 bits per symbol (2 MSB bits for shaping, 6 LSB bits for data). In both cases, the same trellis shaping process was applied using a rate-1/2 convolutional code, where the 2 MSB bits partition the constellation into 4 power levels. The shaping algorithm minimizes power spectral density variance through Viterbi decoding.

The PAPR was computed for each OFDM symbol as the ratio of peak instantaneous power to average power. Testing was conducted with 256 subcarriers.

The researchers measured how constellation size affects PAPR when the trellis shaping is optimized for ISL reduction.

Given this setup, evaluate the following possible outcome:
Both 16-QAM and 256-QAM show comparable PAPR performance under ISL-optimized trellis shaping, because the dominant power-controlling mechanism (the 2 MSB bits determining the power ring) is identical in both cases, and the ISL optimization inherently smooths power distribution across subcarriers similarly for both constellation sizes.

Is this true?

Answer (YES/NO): YES